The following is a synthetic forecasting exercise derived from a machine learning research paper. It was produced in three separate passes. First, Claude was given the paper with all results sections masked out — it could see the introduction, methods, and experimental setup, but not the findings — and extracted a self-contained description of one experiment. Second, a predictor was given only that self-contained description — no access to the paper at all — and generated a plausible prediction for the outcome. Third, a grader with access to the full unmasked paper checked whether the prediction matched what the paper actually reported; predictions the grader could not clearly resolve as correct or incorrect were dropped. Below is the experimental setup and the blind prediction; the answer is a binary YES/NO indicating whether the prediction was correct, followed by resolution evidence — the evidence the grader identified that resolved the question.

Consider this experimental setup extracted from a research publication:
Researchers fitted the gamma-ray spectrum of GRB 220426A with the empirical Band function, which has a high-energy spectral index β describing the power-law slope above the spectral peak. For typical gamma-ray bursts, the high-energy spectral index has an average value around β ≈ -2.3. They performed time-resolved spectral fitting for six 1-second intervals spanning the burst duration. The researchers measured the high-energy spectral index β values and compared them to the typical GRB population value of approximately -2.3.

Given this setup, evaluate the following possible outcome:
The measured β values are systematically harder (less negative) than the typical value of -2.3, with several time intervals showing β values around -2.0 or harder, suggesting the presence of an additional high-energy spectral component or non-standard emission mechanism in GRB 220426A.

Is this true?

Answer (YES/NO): NO